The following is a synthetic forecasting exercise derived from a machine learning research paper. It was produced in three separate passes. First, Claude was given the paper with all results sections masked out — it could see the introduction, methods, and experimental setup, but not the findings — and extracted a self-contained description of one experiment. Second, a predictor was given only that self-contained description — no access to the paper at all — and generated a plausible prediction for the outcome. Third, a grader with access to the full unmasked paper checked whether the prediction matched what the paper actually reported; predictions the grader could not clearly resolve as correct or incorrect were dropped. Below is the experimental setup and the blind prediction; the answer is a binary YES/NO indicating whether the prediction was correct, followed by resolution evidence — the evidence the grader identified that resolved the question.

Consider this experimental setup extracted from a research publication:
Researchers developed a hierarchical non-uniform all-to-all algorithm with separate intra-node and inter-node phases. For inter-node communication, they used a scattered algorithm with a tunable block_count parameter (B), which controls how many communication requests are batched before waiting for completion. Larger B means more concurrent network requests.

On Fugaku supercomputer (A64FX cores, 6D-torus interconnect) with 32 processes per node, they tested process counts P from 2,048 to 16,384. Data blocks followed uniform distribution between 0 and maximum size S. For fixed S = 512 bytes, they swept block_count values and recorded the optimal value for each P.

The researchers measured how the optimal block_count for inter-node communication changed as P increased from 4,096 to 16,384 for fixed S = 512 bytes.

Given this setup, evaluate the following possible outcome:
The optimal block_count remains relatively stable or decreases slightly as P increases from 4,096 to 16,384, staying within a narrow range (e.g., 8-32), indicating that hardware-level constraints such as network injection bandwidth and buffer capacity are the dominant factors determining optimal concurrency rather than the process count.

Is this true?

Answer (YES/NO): NO